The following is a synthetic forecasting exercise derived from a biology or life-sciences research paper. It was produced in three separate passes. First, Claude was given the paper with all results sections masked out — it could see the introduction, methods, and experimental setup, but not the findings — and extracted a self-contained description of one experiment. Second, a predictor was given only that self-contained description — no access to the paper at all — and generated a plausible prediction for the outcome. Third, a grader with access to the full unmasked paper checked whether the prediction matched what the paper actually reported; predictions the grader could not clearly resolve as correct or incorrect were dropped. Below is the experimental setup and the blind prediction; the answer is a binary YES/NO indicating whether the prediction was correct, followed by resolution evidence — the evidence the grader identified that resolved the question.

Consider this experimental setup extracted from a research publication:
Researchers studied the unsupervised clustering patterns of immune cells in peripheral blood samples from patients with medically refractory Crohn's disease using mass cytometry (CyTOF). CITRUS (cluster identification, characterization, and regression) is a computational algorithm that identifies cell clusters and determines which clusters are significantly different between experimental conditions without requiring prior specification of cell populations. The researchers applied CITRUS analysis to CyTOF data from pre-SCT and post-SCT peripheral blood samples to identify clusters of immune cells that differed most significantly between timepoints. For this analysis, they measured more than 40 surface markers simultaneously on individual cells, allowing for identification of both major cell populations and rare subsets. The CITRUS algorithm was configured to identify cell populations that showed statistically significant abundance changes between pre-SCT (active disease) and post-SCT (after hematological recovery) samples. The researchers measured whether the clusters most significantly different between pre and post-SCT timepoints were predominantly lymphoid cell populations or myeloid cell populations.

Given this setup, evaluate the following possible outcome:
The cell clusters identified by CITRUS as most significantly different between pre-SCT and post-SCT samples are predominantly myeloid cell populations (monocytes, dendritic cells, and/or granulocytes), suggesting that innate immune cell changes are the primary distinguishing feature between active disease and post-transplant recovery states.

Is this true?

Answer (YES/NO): NO